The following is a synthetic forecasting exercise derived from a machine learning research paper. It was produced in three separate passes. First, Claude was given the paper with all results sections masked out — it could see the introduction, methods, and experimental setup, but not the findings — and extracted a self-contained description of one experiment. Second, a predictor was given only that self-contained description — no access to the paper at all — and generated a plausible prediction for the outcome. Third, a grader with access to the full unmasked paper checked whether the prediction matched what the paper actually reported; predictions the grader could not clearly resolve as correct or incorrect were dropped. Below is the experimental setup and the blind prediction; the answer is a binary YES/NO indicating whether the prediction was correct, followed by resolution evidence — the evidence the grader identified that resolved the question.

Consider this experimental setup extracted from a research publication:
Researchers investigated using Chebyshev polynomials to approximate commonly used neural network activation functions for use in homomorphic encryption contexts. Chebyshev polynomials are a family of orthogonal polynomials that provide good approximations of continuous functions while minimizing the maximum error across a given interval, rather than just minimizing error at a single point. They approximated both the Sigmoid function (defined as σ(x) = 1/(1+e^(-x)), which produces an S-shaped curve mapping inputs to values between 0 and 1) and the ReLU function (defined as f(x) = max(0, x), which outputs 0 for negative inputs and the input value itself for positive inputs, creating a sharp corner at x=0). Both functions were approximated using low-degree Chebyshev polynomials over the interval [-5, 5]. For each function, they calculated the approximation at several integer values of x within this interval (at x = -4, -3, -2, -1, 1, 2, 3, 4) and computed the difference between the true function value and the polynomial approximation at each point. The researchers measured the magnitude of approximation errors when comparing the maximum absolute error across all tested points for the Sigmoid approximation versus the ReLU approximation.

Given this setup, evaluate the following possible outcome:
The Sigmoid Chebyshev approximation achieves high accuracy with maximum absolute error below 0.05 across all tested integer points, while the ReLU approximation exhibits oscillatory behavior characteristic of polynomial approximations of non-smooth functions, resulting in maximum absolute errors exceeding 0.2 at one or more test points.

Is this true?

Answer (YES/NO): NO